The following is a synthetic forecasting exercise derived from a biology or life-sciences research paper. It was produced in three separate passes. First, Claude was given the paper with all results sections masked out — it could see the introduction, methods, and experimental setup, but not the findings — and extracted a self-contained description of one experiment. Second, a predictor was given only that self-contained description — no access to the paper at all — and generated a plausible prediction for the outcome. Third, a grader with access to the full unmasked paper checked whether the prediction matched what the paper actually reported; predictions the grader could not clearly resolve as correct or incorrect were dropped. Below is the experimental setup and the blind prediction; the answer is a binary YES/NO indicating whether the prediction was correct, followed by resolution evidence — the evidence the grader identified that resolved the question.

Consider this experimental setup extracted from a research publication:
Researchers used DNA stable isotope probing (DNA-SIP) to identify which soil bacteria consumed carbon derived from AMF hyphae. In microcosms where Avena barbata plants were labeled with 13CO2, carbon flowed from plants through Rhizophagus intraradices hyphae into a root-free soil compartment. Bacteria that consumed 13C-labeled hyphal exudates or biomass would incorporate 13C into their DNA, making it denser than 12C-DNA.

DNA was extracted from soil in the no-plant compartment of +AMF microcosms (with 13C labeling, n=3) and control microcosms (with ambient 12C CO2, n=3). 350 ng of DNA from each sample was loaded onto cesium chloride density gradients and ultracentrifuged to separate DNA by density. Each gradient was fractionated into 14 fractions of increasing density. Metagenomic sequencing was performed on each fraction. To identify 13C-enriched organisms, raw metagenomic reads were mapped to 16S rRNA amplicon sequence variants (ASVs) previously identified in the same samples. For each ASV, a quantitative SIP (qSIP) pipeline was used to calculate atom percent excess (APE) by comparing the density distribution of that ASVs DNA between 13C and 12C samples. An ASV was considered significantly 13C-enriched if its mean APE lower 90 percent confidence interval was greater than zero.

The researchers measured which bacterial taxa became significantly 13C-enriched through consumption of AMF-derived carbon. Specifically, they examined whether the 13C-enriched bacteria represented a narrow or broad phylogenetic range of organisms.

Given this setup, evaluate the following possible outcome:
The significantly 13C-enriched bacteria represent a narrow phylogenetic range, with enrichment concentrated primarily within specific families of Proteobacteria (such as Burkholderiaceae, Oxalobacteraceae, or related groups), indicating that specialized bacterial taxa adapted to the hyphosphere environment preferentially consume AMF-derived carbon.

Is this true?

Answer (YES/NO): NO